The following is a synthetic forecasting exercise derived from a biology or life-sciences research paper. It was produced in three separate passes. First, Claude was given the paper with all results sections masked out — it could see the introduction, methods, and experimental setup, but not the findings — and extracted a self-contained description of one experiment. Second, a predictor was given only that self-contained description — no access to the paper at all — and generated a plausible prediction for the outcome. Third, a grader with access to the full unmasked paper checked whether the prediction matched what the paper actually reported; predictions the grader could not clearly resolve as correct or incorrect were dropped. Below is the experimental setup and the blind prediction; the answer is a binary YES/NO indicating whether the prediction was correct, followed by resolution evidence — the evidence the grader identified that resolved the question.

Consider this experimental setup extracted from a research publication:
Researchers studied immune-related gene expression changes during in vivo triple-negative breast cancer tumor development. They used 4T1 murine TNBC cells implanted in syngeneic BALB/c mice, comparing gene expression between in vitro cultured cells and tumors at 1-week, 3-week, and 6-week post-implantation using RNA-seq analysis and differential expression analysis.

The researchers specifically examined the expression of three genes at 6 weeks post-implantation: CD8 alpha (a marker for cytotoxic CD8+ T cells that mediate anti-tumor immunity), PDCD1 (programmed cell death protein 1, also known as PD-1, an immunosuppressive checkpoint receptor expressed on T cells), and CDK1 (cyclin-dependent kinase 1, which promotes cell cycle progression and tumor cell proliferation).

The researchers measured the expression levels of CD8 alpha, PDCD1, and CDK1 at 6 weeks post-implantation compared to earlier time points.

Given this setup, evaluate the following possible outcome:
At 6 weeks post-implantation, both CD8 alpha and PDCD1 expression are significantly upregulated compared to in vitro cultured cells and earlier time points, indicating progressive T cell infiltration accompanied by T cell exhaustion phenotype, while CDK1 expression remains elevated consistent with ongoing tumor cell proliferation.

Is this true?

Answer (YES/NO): YES